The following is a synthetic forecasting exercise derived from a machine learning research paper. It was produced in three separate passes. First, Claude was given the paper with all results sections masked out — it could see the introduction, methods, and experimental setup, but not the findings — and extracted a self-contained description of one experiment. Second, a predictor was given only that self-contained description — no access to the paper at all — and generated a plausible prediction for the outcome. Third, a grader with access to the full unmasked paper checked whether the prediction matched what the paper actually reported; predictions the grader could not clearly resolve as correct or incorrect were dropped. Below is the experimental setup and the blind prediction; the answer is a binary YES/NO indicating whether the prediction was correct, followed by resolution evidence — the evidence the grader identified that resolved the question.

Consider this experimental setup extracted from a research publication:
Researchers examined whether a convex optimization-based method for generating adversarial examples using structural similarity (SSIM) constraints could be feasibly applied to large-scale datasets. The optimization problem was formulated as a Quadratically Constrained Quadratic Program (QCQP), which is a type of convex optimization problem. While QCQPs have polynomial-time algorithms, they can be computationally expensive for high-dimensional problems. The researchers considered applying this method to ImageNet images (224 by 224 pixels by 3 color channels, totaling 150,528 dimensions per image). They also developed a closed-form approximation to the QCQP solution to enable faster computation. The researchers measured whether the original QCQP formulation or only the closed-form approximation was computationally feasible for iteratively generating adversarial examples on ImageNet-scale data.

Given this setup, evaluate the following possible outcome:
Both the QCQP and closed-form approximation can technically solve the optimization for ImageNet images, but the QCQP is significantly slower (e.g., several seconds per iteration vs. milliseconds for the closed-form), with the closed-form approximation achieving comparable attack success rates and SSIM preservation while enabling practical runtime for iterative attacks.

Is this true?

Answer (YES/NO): NO